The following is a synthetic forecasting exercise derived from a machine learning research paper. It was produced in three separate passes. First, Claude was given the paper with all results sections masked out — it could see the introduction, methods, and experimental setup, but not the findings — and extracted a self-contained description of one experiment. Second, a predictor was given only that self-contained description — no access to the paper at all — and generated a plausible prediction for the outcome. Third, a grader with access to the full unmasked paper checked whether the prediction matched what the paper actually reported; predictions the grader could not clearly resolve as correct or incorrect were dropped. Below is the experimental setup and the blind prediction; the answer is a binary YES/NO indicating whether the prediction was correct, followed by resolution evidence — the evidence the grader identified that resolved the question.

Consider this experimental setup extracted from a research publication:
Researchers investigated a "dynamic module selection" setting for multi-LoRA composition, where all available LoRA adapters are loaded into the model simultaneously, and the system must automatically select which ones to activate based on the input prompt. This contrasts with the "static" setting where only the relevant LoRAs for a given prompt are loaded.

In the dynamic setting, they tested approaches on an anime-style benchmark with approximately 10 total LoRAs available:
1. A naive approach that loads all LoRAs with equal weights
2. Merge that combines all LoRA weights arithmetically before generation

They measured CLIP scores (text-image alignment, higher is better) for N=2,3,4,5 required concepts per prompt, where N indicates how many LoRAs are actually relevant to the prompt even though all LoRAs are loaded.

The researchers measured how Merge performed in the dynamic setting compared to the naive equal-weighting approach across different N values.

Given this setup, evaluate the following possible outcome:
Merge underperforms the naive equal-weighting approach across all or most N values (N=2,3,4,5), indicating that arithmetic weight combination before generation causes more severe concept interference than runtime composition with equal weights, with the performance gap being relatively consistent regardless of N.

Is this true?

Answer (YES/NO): YES